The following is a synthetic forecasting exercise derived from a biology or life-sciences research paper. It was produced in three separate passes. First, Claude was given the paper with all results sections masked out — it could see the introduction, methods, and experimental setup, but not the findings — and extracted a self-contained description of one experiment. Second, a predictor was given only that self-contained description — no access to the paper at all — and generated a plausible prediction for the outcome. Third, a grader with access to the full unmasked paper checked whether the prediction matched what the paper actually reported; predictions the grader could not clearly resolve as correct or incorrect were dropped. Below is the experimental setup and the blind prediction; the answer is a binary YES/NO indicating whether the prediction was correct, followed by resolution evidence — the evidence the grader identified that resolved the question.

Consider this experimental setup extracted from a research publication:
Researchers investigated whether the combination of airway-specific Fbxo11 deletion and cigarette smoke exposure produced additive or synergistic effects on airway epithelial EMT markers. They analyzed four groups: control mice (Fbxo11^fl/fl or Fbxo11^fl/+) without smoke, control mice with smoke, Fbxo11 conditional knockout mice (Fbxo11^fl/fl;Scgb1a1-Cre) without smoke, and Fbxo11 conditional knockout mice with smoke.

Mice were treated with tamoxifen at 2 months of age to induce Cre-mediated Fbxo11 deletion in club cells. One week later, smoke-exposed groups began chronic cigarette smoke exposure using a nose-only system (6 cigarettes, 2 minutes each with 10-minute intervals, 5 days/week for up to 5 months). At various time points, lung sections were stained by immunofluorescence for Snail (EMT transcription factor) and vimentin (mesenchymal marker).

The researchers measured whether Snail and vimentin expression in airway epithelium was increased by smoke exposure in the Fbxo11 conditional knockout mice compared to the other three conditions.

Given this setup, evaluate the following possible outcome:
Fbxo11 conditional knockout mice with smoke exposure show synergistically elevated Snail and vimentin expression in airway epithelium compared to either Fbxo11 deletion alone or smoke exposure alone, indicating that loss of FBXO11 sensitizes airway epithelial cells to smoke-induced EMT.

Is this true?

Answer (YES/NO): NO